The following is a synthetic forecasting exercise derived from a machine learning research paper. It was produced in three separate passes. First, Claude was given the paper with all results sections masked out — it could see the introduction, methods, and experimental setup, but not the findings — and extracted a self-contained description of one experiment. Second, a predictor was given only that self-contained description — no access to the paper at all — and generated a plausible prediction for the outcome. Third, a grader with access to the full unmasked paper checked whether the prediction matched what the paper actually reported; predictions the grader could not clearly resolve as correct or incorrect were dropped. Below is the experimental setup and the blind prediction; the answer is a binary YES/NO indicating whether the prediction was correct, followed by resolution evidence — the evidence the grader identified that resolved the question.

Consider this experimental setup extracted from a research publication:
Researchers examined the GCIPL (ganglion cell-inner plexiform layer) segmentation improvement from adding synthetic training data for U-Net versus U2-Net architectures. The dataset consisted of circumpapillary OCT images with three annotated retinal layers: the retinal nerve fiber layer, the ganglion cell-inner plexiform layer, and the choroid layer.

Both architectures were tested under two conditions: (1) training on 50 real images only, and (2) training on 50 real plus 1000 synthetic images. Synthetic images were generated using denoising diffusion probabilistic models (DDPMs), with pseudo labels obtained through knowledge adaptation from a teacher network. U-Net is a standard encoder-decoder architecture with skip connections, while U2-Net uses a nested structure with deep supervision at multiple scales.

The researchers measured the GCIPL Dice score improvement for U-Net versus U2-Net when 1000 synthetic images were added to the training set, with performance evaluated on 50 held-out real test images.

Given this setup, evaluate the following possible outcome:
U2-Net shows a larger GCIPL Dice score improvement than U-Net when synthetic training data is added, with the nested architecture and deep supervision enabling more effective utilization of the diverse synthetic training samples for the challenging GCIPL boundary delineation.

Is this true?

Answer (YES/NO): NO